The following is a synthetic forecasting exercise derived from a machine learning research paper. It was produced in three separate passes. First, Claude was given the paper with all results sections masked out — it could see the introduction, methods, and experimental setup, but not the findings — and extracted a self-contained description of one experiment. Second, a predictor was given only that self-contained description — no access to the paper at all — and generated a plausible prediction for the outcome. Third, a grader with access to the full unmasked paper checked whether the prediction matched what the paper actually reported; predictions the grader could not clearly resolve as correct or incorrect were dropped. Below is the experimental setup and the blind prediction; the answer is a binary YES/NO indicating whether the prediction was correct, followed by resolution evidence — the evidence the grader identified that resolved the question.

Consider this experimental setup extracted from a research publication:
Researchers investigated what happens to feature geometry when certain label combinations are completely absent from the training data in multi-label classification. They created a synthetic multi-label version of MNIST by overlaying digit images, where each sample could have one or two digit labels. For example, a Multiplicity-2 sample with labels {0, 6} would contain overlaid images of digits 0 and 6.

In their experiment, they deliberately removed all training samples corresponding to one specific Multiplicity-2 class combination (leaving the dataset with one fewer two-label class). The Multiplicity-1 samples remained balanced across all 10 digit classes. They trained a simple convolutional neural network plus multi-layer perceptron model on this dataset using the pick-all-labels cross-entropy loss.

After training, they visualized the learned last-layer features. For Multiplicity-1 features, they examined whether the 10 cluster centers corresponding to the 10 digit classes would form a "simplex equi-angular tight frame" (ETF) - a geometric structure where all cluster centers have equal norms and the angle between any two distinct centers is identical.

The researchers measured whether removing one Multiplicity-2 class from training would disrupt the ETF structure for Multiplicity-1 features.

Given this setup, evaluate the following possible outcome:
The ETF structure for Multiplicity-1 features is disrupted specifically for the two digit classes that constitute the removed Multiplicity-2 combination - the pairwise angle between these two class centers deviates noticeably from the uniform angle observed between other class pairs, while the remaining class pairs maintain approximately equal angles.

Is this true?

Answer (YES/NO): NO